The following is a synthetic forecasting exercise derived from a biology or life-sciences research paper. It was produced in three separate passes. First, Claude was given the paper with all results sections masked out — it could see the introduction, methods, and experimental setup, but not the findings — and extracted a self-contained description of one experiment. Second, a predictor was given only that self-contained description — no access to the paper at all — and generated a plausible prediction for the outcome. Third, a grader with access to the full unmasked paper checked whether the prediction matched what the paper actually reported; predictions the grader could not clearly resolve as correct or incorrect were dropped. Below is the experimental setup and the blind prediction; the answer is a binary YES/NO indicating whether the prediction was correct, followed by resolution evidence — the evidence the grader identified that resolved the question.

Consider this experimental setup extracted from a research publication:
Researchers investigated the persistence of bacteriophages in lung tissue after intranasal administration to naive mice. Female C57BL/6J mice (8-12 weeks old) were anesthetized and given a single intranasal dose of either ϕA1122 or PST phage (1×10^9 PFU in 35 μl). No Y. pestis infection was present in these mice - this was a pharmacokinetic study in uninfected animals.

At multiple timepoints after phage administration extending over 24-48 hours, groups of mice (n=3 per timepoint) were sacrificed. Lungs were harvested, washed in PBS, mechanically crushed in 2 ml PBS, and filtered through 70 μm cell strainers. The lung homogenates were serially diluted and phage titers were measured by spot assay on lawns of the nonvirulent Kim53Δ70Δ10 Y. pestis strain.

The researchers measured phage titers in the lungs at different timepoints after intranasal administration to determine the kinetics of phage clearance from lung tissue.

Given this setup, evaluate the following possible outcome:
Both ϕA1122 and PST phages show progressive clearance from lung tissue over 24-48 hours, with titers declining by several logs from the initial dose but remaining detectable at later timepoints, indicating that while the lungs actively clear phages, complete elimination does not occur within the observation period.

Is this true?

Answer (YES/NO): NO